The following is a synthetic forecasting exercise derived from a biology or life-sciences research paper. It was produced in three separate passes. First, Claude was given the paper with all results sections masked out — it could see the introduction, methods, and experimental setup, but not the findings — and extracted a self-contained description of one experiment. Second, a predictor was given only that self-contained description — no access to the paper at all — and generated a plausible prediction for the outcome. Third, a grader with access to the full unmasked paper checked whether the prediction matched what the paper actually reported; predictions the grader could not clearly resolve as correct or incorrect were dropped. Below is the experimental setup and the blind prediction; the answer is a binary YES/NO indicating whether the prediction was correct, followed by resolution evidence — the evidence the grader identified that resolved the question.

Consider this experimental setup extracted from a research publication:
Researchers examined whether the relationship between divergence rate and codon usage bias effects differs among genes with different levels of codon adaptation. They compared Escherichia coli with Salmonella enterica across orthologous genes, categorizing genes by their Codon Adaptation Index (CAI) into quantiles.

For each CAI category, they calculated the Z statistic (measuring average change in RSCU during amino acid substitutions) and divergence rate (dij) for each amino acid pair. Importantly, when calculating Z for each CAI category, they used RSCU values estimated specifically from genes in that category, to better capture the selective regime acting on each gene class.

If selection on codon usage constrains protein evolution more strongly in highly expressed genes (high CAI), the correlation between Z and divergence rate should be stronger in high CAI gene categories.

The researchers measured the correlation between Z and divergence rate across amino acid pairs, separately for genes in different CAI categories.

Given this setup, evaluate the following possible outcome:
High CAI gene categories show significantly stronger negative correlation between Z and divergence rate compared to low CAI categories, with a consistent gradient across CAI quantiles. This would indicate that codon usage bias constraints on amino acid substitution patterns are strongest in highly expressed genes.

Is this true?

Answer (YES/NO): NO